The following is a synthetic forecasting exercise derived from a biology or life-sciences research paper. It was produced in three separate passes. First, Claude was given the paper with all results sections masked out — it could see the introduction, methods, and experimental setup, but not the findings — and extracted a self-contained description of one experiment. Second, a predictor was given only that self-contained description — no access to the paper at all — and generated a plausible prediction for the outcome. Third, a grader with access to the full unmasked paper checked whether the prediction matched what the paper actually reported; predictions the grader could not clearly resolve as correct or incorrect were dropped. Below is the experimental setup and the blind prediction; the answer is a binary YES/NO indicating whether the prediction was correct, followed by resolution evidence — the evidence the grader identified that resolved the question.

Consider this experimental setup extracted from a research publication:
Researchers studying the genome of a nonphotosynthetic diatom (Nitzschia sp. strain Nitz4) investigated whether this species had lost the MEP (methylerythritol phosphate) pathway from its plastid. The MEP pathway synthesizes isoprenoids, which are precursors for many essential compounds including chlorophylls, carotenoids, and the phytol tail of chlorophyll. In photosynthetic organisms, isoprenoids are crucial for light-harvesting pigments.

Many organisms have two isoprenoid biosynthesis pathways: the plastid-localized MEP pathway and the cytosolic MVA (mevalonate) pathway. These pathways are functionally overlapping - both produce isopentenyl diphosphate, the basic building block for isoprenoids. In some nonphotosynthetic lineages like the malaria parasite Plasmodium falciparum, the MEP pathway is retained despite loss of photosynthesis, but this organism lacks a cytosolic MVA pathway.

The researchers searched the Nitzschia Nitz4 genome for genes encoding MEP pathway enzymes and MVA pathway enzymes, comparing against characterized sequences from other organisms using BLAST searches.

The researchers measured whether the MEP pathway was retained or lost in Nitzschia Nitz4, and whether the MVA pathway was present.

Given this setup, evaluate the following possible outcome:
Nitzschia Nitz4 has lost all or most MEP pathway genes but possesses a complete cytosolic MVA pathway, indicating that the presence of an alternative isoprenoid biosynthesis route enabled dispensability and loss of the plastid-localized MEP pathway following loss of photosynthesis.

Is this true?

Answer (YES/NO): NO